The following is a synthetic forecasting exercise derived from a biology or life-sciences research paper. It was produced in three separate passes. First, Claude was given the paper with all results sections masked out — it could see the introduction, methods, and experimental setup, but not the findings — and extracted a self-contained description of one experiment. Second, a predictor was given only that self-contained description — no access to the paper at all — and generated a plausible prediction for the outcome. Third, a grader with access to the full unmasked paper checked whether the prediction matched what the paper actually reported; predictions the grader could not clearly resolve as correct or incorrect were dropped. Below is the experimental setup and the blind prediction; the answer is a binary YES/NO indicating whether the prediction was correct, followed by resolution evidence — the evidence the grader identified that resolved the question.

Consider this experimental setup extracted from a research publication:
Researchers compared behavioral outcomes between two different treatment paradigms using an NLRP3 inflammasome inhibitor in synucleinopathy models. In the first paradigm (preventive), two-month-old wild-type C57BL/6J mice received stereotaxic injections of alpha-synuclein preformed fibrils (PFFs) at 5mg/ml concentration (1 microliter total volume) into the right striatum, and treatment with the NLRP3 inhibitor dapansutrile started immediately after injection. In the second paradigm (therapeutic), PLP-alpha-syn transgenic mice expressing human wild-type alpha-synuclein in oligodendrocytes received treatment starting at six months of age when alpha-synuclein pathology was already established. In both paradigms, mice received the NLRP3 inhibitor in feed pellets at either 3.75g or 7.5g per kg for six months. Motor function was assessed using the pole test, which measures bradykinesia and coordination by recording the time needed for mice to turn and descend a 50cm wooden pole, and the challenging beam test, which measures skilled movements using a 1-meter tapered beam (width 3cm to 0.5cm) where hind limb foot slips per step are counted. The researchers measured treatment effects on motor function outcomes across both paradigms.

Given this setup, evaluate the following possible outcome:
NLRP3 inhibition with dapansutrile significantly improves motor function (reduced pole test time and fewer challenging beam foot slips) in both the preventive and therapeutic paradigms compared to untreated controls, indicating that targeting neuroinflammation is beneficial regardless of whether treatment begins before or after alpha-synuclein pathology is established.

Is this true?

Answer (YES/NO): NO